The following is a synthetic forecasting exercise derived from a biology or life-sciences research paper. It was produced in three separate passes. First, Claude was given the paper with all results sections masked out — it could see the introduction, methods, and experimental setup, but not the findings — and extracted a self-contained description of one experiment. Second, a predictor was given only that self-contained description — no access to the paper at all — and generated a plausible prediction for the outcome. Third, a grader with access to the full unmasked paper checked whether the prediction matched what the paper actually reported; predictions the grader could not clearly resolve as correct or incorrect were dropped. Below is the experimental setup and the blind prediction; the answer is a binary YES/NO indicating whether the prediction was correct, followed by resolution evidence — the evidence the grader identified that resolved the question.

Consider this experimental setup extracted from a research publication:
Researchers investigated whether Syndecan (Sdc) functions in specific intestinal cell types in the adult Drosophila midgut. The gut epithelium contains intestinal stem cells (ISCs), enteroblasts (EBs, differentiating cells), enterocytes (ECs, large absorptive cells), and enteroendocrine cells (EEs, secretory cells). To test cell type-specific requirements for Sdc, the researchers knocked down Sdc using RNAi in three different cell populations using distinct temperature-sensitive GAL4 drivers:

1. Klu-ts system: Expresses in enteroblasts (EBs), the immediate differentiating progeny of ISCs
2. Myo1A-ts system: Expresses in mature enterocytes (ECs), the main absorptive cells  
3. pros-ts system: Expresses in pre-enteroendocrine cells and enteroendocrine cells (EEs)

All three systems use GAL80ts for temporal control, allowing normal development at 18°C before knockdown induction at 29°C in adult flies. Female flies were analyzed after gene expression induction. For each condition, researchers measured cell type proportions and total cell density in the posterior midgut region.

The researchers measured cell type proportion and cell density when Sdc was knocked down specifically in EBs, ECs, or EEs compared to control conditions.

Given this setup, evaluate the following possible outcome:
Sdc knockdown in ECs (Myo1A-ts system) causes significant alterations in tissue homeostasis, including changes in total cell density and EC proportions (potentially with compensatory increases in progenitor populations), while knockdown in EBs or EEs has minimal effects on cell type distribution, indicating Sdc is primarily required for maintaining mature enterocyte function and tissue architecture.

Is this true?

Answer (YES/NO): NO